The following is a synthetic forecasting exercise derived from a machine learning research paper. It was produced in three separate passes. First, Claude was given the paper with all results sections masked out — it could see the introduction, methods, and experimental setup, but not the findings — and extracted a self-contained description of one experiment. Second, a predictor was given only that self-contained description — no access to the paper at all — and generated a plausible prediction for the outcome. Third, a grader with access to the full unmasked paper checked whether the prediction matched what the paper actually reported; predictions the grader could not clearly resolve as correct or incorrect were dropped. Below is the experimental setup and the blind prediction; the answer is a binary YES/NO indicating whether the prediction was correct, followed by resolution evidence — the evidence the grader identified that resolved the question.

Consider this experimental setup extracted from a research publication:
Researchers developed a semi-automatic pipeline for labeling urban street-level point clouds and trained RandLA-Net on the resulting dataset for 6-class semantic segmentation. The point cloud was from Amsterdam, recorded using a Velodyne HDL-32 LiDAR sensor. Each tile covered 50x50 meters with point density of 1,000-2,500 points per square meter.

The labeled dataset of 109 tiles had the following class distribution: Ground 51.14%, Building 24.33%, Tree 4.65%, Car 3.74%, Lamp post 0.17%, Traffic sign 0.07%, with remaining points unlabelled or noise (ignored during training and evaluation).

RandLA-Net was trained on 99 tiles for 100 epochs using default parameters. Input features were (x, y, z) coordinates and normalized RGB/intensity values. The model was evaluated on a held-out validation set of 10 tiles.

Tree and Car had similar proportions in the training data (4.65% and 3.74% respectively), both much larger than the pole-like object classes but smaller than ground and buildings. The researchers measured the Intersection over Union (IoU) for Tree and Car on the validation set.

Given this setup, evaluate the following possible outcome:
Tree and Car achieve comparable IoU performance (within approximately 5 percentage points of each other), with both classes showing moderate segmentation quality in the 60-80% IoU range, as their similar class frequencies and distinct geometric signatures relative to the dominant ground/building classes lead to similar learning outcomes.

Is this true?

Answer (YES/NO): NO